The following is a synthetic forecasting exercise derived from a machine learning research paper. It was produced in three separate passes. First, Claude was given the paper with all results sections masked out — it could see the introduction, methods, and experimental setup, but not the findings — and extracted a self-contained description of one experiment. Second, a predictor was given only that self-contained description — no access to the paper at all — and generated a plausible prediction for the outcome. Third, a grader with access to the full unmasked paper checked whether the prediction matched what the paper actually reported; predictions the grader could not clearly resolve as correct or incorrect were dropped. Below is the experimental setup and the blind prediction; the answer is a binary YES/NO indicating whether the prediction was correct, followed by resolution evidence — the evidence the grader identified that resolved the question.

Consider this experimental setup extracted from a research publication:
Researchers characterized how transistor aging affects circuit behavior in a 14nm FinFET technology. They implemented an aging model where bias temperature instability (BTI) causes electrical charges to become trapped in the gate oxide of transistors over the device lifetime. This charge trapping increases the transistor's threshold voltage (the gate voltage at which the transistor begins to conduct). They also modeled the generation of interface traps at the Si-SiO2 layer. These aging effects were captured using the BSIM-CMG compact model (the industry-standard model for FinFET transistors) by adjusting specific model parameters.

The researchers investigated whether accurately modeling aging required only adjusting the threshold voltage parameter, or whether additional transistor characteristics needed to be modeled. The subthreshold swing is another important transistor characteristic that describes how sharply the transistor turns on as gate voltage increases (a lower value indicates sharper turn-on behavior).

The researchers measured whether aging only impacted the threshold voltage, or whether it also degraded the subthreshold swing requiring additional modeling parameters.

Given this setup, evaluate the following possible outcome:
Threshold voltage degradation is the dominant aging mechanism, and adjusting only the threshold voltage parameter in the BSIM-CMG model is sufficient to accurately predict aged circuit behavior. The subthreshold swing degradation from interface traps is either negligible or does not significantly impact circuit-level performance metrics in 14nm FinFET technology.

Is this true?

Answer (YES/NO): NO